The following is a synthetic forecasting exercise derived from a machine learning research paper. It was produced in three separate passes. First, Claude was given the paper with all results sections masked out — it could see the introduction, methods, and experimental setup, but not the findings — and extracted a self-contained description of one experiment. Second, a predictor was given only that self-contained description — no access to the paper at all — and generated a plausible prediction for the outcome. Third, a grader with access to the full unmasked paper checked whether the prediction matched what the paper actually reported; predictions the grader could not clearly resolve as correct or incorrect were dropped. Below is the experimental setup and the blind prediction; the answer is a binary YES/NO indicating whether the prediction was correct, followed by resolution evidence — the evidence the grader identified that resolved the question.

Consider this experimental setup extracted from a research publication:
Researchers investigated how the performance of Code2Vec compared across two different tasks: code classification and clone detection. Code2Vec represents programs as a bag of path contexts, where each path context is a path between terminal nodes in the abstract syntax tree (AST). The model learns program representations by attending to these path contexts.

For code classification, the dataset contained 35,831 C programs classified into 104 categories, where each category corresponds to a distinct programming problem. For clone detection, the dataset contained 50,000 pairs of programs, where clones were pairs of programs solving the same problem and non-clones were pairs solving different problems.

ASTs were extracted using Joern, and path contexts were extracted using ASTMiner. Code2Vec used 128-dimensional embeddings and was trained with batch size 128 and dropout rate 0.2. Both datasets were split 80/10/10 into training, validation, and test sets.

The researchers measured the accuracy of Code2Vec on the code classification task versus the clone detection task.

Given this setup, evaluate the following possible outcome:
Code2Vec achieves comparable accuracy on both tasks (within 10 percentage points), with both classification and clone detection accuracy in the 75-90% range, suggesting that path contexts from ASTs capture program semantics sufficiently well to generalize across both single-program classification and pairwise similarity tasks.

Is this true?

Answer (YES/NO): NO